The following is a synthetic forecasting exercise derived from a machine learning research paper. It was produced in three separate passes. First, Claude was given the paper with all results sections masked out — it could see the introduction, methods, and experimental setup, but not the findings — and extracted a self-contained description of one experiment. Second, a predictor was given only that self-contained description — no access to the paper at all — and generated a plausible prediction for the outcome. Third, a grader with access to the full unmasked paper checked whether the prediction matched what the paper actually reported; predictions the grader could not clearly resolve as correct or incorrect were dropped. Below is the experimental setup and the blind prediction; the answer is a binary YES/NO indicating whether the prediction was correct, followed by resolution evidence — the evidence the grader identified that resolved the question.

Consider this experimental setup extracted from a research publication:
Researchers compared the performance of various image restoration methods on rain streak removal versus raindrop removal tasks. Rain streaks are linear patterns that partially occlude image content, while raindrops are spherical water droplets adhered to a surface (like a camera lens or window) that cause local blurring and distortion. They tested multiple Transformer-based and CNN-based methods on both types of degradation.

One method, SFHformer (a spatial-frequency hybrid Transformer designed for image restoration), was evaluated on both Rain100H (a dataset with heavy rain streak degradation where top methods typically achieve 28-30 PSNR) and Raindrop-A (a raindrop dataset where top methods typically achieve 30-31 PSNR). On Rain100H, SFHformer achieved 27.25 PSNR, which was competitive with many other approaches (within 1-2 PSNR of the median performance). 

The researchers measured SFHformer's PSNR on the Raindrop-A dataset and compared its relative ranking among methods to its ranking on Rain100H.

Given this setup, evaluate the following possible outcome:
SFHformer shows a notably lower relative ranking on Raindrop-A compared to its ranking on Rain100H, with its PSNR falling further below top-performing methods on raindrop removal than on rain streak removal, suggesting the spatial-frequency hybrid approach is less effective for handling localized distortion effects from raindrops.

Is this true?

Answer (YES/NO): YES